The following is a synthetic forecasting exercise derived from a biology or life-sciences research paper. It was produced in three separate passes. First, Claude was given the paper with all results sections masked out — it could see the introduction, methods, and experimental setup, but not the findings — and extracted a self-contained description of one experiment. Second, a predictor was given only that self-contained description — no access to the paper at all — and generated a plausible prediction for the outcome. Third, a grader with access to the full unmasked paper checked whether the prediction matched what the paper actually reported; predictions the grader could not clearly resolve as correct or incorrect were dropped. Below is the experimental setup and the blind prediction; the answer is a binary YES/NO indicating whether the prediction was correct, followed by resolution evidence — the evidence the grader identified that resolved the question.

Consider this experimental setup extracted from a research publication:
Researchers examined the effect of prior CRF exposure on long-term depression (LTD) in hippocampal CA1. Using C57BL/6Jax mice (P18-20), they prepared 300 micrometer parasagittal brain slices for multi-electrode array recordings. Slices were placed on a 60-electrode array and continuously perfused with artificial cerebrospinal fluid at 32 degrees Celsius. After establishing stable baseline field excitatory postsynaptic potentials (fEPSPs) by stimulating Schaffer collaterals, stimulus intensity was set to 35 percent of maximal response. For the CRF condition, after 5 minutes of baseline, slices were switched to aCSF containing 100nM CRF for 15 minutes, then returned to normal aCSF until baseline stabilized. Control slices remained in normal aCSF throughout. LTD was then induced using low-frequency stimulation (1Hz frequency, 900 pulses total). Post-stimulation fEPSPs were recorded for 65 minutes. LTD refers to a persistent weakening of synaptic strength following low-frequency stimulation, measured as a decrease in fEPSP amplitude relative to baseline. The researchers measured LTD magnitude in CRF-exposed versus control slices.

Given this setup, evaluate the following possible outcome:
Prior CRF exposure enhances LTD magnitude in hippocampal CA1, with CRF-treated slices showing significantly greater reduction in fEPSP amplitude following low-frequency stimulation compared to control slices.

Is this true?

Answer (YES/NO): YES